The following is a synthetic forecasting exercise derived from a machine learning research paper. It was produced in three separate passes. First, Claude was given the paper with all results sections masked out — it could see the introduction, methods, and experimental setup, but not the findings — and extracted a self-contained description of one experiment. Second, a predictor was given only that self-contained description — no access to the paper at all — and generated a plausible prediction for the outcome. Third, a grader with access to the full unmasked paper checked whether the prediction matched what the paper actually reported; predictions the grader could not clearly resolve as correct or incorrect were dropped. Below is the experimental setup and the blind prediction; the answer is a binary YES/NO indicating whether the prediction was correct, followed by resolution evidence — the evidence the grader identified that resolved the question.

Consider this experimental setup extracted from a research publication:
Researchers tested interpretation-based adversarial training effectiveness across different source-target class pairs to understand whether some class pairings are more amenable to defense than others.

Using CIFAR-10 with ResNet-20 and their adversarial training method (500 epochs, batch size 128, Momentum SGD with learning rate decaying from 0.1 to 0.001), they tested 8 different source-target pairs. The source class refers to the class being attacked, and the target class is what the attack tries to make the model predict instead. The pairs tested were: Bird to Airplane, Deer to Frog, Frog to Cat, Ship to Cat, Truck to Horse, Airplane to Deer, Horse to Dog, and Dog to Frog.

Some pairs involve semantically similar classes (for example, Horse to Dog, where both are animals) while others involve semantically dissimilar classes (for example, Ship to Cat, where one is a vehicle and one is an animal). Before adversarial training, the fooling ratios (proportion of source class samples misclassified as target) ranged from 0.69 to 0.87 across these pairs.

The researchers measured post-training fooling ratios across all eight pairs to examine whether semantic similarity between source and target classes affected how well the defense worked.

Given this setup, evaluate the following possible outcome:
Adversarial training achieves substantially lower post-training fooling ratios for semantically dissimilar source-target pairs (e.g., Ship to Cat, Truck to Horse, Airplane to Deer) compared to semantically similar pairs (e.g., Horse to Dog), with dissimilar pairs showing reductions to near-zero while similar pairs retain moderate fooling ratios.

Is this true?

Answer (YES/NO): NO